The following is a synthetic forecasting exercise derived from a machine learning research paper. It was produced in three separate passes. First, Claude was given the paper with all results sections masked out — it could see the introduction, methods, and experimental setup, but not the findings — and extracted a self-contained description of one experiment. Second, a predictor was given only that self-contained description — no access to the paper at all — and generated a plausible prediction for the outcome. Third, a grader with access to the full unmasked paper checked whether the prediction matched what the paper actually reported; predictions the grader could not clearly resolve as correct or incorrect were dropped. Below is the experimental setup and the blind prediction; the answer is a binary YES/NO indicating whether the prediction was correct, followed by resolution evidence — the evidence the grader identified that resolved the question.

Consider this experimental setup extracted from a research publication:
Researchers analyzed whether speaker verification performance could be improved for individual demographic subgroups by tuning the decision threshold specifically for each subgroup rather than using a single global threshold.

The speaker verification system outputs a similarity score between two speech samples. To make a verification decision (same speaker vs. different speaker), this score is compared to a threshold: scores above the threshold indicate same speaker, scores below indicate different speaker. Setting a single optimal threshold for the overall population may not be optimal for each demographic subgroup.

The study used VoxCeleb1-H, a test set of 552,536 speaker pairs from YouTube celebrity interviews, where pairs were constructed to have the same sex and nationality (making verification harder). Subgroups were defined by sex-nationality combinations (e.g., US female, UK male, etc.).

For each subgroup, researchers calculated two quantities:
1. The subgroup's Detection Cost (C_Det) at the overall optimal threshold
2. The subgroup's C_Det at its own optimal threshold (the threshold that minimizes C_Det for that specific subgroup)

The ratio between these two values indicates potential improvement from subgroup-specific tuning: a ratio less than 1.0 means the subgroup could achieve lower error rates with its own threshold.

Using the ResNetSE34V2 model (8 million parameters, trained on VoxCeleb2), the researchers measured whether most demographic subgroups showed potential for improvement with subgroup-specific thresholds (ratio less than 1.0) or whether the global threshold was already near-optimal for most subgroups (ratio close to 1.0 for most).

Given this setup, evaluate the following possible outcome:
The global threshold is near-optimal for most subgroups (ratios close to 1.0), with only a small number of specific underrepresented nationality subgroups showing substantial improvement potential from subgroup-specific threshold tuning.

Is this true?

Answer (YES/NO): NO